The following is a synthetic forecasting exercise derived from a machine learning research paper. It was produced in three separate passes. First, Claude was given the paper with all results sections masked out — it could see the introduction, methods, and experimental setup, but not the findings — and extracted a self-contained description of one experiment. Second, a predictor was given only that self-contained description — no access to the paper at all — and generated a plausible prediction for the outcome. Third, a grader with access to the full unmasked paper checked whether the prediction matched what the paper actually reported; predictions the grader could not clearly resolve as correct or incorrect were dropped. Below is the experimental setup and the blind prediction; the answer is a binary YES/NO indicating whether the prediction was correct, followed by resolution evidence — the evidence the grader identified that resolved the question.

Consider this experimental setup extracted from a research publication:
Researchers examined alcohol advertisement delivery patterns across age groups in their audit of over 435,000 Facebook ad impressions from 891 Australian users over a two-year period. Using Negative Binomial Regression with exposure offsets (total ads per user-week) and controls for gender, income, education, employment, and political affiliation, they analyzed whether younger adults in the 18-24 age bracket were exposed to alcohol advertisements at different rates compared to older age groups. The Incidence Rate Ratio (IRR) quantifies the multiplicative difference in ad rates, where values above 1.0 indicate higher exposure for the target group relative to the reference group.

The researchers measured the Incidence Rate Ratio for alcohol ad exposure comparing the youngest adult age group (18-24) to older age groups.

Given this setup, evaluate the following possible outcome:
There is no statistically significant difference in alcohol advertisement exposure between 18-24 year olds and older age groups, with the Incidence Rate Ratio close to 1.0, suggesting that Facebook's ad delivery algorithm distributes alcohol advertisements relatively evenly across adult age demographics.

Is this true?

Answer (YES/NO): NO